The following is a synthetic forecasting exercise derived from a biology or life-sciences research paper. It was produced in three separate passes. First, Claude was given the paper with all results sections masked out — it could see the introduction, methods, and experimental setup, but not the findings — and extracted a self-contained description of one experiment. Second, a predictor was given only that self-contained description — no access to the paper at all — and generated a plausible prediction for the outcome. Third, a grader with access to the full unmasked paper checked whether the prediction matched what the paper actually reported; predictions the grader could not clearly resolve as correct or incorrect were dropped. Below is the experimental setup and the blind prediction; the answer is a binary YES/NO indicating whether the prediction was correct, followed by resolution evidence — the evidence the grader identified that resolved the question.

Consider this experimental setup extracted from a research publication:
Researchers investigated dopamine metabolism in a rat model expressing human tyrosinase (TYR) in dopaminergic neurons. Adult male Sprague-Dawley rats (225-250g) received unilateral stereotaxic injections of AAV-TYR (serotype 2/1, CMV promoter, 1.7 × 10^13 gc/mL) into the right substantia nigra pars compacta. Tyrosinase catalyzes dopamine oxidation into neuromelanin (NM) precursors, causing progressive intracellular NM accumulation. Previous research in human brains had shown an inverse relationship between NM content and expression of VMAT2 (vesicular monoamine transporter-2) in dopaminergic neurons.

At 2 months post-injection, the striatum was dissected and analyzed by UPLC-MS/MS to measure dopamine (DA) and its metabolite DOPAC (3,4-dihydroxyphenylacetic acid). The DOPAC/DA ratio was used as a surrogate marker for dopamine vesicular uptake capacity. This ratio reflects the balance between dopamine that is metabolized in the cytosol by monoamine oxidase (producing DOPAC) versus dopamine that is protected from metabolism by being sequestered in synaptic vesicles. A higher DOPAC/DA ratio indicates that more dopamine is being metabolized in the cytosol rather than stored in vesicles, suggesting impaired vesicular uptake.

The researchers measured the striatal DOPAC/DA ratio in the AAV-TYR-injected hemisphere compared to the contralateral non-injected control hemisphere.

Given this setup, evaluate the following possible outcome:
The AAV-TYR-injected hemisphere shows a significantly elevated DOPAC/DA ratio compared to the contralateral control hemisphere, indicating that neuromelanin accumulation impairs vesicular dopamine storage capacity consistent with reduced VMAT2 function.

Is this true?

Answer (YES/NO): YES